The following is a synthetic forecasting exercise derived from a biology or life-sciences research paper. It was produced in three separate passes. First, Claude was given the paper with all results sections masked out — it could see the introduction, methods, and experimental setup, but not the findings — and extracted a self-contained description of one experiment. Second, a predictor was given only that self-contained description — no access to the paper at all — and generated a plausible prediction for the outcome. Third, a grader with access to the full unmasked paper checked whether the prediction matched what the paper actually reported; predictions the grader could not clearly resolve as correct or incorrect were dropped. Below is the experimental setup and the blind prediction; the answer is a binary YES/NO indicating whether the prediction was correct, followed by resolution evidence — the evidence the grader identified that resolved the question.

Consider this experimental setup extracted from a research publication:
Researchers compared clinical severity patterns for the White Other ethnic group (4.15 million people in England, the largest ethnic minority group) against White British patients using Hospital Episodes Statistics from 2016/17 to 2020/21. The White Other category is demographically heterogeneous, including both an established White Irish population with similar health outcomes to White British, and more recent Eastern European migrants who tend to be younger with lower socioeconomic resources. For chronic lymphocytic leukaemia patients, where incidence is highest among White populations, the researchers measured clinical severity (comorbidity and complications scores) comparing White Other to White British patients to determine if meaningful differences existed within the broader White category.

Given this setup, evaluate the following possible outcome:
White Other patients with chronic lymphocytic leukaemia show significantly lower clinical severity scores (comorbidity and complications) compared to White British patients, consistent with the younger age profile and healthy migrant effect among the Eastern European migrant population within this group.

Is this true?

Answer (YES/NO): NO